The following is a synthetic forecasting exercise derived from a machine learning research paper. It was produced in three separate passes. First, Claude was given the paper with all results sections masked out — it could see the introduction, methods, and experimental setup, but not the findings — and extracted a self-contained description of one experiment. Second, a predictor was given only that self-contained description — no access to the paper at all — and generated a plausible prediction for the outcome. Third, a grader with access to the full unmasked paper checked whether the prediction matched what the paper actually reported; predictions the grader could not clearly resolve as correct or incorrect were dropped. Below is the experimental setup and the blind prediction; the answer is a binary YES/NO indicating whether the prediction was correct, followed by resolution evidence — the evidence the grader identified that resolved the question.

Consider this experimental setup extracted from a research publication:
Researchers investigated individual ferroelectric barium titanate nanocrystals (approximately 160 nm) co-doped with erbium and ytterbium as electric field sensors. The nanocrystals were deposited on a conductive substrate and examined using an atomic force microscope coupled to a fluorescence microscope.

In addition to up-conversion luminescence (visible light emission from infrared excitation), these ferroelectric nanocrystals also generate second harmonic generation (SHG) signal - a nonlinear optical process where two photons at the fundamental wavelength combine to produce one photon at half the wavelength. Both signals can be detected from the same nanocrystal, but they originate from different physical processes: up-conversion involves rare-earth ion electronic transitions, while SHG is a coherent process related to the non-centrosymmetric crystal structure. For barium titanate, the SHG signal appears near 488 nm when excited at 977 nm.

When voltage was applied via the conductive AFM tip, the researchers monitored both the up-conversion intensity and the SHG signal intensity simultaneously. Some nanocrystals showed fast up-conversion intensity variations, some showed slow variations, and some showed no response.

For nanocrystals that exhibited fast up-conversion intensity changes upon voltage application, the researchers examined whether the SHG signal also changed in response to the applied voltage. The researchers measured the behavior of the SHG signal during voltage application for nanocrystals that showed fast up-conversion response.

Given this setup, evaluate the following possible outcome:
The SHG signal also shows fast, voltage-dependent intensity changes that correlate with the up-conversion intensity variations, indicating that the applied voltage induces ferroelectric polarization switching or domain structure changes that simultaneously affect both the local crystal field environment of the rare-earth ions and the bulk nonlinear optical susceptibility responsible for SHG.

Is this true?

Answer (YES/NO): NO